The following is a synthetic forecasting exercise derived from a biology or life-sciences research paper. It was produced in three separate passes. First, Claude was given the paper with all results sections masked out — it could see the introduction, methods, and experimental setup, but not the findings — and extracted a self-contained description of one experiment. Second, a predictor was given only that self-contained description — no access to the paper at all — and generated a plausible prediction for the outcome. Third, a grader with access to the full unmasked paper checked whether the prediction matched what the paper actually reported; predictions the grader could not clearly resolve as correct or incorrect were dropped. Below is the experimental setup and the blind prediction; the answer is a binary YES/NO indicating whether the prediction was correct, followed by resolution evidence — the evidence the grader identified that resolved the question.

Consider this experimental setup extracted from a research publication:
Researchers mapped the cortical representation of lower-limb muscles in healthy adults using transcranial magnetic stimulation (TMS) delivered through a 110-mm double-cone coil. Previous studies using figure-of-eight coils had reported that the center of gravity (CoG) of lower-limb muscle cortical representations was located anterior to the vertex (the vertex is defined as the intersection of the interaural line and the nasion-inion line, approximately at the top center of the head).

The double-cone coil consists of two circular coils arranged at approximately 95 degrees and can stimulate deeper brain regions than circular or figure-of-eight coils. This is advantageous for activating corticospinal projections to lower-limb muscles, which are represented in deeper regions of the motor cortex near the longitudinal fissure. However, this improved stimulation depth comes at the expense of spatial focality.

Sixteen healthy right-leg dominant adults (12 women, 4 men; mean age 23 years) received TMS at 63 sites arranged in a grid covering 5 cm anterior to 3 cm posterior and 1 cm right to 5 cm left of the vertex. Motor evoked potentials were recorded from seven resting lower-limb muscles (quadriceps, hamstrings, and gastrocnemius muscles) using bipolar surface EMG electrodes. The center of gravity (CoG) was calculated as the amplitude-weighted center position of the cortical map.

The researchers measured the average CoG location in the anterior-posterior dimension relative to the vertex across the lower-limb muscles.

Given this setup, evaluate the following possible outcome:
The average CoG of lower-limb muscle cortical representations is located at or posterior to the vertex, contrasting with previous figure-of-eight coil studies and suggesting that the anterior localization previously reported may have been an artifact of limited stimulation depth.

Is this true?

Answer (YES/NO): YES